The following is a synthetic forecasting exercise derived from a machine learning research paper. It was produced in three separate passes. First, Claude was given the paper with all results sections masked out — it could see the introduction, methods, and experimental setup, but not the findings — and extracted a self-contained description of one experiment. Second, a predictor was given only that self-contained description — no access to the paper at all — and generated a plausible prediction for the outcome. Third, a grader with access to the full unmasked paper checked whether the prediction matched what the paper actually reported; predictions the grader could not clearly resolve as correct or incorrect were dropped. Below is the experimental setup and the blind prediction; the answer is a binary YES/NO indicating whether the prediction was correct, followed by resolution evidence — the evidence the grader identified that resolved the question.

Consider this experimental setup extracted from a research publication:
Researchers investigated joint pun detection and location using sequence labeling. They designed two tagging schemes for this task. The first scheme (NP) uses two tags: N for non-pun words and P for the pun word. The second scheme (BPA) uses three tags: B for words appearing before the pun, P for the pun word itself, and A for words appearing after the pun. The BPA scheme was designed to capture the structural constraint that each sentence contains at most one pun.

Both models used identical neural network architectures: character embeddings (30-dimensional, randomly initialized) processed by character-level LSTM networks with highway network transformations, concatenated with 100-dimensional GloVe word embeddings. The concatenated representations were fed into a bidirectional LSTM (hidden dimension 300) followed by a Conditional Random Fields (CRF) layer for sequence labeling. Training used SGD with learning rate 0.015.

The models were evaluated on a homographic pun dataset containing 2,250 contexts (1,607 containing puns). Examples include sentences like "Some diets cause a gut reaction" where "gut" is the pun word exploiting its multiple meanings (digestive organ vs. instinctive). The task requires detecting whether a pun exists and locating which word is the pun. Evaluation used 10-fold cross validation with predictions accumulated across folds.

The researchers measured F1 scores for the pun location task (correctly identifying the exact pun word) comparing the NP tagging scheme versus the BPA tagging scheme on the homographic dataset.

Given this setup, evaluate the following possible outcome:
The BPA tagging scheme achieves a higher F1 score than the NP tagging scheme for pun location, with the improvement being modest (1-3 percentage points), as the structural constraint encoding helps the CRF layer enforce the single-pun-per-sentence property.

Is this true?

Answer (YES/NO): NO